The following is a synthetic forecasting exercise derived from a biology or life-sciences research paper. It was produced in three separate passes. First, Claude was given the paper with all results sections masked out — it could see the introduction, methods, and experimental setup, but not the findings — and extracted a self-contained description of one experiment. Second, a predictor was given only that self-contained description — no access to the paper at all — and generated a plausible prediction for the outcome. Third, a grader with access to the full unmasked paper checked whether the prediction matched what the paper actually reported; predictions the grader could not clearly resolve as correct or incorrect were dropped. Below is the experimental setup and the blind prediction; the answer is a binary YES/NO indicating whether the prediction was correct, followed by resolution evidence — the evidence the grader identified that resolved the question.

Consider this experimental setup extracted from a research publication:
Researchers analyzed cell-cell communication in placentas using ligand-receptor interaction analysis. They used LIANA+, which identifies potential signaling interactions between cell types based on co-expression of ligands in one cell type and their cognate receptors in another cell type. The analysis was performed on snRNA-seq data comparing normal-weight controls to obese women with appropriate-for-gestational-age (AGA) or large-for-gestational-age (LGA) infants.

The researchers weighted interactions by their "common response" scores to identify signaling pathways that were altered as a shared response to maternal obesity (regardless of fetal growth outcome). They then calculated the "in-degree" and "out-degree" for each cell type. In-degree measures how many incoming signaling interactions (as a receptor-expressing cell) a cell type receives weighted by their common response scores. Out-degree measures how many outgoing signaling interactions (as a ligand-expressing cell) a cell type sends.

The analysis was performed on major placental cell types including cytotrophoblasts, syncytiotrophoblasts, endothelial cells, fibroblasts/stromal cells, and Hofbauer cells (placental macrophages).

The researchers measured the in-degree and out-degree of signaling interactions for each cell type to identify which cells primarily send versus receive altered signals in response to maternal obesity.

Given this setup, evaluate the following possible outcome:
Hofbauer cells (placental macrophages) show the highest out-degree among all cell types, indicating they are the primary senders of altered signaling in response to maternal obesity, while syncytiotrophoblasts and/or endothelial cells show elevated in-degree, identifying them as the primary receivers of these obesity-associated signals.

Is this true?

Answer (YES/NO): NO